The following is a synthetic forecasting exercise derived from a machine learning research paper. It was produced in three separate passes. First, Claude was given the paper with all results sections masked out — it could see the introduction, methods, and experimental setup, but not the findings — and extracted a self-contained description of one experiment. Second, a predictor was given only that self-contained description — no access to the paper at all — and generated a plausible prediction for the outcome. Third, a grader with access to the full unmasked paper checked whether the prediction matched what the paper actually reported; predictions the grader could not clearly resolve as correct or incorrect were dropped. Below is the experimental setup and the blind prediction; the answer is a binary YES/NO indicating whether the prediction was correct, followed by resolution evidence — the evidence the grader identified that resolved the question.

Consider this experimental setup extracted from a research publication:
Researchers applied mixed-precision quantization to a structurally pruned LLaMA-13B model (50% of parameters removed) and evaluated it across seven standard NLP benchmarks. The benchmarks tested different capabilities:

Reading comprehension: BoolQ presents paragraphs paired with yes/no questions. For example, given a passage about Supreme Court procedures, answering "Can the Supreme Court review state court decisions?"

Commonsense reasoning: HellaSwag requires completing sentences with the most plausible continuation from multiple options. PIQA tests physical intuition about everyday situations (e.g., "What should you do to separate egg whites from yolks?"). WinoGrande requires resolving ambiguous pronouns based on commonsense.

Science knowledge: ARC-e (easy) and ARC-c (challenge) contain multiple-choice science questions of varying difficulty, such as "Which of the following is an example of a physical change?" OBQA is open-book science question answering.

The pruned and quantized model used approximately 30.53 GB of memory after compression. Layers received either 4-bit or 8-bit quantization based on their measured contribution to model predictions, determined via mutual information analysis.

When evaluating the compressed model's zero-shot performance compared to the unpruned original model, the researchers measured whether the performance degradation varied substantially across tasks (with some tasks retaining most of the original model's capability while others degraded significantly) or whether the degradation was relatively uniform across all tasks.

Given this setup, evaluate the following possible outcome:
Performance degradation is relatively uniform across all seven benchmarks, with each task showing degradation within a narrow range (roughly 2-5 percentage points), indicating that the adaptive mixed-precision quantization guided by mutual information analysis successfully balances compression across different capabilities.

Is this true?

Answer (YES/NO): NO